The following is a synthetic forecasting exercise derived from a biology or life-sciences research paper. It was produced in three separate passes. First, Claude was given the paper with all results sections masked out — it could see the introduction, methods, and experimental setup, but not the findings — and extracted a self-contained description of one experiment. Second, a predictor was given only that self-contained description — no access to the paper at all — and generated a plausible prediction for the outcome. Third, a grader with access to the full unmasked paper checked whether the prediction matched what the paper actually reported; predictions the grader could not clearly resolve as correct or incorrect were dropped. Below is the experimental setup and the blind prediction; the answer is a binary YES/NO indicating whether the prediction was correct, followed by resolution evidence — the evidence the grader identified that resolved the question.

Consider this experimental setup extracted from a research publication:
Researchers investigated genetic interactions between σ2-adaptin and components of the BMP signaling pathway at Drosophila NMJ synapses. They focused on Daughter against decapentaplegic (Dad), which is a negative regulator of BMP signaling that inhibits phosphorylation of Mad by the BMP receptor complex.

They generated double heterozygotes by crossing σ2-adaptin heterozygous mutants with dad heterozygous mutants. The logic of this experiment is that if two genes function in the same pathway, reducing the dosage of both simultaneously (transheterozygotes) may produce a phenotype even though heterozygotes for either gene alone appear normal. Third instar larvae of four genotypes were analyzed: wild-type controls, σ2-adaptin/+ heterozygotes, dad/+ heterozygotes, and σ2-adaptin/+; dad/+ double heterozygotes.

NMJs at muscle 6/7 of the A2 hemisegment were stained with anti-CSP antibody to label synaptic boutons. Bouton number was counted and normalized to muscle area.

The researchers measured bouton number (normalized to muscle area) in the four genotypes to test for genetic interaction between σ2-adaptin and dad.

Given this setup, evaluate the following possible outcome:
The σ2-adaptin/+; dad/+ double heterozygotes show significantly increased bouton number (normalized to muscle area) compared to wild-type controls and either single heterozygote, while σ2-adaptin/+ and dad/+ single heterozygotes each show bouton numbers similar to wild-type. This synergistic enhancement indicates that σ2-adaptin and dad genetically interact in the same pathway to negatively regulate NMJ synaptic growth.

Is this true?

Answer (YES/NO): YES